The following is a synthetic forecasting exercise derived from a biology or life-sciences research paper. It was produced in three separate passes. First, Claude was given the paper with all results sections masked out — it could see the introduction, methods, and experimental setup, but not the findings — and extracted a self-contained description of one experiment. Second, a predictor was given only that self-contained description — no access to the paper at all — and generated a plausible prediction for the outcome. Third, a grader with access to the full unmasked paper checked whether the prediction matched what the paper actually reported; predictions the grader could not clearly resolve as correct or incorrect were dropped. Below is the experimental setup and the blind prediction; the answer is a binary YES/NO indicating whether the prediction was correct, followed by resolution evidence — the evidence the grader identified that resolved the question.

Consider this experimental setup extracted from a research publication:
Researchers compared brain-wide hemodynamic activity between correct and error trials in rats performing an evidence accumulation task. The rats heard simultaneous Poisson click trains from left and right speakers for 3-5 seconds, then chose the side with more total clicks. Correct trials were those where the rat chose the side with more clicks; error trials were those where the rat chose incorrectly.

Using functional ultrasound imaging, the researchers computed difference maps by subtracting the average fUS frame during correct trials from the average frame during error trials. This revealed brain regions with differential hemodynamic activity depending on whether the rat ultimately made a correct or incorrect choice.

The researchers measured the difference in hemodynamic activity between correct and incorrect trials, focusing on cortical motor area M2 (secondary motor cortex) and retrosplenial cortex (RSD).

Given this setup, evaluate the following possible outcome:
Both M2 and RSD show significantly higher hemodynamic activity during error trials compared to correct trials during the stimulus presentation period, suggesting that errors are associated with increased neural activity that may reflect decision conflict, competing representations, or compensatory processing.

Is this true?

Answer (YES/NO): YES